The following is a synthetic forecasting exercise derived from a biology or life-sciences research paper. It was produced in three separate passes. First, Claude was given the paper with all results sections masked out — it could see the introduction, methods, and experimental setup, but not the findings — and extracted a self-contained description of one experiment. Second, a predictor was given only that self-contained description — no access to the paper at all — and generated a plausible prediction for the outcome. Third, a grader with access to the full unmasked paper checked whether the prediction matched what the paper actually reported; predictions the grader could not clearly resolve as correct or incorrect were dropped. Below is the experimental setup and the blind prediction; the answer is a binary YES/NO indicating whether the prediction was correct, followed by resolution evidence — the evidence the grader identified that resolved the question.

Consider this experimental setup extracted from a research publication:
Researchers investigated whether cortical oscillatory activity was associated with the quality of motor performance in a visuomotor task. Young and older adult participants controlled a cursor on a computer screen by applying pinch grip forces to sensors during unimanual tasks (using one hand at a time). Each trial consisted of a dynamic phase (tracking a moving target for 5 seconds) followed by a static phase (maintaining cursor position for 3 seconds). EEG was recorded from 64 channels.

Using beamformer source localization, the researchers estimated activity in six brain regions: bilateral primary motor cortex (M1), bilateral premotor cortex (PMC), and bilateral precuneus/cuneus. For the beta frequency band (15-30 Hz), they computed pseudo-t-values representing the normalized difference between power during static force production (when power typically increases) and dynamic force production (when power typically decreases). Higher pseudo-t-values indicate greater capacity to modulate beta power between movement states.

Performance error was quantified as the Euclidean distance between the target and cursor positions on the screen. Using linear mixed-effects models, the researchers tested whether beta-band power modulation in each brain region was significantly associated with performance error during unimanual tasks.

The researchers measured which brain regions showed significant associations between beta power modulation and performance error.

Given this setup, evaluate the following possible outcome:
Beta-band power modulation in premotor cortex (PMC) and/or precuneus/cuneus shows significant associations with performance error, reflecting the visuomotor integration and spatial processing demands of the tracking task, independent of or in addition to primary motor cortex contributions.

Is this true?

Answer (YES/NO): NO